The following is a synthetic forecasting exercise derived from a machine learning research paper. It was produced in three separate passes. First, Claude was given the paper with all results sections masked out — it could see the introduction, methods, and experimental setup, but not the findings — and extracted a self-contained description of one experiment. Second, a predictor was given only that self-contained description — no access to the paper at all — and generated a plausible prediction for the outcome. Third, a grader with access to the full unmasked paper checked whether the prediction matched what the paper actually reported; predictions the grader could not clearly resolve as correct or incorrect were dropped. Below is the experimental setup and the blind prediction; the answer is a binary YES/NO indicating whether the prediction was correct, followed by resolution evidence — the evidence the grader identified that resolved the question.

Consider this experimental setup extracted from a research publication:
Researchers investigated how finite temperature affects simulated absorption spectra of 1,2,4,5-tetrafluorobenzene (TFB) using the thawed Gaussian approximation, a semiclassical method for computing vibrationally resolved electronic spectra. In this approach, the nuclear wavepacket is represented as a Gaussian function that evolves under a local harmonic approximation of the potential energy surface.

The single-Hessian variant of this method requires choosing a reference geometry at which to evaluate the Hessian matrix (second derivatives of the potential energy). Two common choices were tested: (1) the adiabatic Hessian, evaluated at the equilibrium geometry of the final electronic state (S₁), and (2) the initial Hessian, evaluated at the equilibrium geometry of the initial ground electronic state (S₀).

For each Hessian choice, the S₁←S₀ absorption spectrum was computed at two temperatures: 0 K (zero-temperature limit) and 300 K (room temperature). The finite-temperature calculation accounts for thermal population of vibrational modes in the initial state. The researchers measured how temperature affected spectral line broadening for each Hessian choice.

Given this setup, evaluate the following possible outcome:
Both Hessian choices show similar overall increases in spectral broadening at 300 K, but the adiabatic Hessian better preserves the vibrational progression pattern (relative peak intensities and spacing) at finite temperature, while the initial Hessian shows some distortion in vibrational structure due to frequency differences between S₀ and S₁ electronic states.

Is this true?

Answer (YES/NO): NO